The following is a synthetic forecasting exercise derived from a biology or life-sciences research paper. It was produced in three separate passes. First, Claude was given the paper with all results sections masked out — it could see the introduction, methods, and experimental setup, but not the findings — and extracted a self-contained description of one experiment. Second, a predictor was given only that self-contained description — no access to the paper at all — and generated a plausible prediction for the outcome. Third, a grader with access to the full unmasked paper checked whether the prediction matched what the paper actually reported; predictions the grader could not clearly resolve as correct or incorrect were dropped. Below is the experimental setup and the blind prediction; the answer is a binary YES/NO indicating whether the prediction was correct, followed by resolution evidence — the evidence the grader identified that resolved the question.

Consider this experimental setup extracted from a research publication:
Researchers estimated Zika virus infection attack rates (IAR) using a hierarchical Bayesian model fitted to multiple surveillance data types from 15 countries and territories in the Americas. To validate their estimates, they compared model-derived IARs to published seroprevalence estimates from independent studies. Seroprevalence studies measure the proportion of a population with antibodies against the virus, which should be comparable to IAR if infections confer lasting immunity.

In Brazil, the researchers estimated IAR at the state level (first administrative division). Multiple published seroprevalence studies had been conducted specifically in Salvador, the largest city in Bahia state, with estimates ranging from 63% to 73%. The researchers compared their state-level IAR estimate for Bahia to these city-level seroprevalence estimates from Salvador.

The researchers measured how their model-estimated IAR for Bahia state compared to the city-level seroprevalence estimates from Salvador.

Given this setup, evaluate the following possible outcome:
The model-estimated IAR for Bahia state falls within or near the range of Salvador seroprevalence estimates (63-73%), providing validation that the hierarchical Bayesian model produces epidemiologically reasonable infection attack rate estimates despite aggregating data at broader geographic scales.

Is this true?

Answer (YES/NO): NO